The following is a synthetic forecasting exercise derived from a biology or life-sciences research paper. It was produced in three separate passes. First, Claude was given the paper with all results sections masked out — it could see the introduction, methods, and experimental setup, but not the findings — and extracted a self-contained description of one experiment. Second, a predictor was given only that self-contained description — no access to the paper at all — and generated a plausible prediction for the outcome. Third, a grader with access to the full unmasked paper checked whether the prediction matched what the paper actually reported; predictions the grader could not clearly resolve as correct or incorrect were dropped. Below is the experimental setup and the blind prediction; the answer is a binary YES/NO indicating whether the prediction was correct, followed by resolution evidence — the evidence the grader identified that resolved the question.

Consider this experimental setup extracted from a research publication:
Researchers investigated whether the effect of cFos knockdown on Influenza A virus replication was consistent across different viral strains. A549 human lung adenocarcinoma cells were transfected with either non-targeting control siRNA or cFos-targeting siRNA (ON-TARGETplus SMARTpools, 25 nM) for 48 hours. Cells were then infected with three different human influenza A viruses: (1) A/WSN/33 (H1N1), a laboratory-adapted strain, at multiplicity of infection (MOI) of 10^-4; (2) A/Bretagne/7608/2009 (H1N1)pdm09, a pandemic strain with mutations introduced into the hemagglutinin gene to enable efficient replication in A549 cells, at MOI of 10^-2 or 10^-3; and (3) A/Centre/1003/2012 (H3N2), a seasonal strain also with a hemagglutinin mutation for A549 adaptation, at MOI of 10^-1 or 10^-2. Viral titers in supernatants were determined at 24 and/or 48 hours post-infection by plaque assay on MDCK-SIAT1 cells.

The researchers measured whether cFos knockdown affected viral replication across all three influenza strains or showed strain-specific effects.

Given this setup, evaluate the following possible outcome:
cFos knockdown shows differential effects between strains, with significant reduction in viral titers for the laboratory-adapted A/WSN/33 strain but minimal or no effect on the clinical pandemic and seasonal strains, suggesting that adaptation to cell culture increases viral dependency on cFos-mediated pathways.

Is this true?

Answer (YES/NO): NO